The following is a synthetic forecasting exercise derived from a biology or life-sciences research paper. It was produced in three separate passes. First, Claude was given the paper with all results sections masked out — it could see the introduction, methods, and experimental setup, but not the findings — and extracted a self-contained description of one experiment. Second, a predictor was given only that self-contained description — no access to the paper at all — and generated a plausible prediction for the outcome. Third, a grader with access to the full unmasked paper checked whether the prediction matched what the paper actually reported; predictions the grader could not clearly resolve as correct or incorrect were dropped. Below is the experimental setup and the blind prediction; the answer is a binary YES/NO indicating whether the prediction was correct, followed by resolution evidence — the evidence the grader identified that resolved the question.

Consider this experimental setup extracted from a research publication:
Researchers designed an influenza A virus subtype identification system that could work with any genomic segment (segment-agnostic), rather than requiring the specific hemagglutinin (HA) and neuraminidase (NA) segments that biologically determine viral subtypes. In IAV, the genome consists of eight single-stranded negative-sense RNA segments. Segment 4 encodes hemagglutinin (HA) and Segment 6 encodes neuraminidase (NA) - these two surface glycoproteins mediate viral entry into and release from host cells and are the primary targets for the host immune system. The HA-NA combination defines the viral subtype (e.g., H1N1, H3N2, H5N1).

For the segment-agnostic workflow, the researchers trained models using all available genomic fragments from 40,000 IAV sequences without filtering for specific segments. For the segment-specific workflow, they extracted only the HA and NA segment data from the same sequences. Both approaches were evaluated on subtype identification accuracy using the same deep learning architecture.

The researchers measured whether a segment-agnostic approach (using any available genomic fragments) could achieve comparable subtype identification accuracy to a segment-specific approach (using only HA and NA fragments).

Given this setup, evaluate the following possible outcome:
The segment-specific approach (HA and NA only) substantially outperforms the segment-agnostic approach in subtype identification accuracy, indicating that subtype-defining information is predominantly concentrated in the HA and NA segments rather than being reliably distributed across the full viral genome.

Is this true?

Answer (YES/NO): NO